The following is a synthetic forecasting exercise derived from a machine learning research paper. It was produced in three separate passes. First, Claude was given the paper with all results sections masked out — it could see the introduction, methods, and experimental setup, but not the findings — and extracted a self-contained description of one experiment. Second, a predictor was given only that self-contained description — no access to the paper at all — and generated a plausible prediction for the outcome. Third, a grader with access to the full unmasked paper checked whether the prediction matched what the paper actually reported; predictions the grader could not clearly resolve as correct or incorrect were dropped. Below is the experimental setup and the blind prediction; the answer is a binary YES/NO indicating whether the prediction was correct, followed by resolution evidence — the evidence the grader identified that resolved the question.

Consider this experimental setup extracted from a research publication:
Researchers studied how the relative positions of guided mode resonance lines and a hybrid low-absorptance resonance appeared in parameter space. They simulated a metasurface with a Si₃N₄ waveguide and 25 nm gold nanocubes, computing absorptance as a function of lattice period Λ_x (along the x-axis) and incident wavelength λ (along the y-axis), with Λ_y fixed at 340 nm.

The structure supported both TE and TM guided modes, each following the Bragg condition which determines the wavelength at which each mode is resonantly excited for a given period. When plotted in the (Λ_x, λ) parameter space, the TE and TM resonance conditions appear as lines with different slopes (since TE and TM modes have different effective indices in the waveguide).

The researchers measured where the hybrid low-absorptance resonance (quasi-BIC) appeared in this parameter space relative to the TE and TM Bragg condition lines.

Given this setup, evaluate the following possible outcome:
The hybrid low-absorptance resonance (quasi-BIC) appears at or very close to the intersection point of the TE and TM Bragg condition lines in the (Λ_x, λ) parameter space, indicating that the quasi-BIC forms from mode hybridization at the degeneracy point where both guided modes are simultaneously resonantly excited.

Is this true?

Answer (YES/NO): YES